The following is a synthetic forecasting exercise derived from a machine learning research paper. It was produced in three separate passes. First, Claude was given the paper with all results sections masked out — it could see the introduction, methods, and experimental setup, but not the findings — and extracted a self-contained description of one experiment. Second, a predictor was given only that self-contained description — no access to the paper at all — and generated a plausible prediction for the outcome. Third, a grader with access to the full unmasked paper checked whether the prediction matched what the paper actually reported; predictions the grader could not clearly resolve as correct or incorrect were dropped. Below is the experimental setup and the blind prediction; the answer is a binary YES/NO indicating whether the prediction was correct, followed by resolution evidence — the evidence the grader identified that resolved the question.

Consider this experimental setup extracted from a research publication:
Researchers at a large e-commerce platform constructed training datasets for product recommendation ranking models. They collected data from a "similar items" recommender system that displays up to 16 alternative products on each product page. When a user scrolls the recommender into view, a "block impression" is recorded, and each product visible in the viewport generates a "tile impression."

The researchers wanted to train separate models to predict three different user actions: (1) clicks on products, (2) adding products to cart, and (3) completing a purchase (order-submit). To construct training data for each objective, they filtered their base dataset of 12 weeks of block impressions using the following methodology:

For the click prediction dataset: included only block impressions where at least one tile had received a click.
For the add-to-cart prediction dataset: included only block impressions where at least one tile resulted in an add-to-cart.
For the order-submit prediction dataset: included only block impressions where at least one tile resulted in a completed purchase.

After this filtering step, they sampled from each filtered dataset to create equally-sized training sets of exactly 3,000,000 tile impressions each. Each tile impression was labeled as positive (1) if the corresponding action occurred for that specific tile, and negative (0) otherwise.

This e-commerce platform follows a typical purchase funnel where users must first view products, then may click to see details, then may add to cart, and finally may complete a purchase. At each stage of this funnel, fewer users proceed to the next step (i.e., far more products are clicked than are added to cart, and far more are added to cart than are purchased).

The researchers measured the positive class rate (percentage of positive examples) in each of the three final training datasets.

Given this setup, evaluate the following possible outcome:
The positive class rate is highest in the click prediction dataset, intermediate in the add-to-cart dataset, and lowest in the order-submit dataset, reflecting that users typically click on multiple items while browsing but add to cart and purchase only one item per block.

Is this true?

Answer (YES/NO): NO